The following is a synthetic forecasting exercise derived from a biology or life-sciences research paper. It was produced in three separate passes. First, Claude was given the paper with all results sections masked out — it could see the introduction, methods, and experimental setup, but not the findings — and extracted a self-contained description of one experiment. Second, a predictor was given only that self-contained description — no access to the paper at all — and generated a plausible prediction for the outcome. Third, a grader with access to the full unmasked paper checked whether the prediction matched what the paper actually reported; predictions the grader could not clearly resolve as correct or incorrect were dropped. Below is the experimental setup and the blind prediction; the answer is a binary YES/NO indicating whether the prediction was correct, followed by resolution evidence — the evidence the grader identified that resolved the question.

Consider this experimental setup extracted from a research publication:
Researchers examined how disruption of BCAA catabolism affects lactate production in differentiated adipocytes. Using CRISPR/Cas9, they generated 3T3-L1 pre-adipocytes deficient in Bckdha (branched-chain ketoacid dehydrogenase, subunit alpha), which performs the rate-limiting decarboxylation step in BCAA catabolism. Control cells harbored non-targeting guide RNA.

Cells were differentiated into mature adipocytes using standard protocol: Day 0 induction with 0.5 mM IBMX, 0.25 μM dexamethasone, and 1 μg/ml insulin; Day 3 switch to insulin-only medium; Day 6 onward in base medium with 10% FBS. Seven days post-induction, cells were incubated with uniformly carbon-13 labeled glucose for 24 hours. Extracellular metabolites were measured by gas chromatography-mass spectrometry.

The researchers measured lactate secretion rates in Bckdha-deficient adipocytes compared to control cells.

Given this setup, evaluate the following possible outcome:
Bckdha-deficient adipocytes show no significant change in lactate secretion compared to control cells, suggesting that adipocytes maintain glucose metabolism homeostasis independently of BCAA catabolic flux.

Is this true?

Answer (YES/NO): NO